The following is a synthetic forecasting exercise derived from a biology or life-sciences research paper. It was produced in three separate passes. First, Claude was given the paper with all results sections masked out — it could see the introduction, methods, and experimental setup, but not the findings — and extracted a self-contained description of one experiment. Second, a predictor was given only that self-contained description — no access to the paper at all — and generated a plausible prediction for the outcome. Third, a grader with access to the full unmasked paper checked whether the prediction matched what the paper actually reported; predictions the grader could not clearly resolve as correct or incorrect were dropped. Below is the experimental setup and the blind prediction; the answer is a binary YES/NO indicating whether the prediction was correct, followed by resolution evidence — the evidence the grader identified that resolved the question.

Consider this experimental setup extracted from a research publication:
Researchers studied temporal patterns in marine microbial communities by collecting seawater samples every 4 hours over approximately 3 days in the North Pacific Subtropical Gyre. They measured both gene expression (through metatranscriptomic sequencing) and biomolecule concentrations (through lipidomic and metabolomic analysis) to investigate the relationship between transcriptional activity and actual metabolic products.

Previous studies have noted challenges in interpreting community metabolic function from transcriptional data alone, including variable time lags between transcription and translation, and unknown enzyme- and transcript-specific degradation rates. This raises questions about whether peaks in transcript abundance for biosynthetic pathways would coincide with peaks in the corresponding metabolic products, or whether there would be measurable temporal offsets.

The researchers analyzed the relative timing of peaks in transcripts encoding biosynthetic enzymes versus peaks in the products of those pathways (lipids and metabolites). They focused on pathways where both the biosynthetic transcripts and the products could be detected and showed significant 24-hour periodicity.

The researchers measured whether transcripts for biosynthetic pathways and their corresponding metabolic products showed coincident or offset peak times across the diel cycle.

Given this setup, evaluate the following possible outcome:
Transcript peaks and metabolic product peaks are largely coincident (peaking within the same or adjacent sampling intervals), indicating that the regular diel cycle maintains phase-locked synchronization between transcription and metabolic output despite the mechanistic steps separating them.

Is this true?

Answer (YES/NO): NO